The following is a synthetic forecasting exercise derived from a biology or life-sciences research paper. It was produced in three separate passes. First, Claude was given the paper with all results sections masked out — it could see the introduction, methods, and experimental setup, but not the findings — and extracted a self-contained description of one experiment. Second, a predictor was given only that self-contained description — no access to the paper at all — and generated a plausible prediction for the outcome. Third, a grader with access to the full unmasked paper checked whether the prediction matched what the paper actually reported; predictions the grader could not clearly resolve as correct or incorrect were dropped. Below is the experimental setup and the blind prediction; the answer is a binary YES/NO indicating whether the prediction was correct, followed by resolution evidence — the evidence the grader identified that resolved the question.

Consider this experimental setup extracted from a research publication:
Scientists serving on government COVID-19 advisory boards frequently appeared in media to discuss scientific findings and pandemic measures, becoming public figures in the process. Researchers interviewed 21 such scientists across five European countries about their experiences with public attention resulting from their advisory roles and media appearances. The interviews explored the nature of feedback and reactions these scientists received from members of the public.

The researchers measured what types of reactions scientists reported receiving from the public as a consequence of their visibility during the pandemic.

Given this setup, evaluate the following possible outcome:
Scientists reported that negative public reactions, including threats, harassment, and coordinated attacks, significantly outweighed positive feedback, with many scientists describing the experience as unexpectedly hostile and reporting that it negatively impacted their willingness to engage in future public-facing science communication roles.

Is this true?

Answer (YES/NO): NO